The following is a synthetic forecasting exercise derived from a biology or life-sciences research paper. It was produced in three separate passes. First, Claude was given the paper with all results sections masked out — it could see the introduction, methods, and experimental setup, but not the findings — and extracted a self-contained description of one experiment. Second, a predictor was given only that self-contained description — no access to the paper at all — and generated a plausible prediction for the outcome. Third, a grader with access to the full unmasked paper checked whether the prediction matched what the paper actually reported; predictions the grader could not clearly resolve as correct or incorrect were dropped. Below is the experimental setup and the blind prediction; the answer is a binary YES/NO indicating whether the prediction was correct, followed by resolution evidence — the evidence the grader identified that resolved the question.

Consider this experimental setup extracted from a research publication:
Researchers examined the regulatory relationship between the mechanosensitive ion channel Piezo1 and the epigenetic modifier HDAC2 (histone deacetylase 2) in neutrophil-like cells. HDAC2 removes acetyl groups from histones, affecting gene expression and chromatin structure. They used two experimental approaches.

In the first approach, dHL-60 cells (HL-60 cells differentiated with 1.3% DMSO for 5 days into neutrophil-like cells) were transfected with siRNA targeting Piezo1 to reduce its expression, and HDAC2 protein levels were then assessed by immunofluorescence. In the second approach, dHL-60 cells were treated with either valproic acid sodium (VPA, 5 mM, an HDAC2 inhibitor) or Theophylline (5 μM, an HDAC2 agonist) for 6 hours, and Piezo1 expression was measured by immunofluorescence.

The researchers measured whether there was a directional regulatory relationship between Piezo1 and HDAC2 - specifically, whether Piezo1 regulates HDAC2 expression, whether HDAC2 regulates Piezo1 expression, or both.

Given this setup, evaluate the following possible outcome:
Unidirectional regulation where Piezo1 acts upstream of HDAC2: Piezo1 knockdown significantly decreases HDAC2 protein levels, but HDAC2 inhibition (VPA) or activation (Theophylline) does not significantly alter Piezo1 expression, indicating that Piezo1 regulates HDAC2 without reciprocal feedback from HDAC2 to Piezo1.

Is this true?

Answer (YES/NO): NO